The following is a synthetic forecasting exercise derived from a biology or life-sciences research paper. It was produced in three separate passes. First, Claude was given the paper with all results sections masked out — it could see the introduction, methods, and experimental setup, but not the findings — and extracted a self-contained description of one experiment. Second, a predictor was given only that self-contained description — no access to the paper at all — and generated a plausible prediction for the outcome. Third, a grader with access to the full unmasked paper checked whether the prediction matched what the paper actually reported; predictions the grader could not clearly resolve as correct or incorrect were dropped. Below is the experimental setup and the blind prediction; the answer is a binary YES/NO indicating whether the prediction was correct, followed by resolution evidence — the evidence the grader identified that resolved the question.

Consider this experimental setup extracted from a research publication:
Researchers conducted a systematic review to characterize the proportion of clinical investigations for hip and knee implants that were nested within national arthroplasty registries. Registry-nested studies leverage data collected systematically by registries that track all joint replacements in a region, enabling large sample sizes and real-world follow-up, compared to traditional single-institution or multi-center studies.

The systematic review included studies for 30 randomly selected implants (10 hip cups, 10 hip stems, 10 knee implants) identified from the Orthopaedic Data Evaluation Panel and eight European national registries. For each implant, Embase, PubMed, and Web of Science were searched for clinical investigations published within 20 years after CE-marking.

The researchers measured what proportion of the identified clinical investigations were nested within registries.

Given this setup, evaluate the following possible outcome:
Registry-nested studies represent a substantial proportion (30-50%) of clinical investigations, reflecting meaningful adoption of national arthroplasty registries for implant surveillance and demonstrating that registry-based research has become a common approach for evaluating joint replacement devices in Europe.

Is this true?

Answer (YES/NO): NO